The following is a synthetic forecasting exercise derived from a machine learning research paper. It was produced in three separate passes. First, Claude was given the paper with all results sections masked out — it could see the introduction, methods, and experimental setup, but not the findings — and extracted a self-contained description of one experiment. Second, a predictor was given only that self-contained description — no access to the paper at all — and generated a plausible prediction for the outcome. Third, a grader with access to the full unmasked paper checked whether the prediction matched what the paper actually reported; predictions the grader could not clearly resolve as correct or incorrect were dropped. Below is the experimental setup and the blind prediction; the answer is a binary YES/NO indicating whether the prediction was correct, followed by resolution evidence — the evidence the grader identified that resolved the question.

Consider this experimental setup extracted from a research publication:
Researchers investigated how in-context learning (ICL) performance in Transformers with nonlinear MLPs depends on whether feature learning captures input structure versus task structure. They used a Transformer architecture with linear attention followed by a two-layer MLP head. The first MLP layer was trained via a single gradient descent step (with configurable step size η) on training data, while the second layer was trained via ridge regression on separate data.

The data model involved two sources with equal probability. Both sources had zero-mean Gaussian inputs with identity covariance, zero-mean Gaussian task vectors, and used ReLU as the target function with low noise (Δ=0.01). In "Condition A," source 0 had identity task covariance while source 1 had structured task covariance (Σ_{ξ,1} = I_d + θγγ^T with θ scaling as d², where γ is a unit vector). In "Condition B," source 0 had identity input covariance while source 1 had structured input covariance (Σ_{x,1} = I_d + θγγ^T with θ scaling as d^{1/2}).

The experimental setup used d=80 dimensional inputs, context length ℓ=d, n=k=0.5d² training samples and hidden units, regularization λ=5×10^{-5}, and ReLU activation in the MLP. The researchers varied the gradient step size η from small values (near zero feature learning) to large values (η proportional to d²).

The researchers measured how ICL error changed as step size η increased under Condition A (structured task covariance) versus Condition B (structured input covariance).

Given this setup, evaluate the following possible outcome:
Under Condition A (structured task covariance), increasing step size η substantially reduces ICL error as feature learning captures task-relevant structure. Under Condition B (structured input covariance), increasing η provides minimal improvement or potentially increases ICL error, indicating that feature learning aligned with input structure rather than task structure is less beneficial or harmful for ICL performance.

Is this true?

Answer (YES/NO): YES